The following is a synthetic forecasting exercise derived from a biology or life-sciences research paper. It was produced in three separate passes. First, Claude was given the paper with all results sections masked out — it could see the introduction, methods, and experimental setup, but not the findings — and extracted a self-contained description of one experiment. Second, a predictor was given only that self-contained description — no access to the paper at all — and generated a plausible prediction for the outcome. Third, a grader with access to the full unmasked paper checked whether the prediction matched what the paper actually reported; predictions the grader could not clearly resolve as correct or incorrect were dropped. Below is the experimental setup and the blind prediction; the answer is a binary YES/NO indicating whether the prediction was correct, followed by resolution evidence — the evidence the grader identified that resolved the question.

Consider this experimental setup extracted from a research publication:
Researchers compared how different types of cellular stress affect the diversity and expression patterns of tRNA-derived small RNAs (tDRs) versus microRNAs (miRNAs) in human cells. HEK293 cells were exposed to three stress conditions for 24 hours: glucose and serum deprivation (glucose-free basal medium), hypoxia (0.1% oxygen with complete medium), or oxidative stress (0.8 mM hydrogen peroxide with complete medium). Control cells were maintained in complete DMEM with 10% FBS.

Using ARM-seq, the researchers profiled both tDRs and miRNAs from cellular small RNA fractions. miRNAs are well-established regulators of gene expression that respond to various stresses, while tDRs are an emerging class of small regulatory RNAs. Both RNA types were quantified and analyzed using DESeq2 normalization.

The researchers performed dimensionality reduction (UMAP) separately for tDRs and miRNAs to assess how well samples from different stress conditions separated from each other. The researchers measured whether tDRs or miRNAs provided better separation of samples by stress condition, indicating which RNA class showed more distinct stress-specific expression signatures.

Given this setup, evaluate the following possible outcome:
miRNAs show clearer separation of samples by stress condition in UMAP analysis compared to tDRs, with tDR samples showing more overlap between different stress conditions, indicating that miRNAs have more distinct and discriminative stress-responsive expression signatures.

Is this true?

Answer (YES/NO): YES